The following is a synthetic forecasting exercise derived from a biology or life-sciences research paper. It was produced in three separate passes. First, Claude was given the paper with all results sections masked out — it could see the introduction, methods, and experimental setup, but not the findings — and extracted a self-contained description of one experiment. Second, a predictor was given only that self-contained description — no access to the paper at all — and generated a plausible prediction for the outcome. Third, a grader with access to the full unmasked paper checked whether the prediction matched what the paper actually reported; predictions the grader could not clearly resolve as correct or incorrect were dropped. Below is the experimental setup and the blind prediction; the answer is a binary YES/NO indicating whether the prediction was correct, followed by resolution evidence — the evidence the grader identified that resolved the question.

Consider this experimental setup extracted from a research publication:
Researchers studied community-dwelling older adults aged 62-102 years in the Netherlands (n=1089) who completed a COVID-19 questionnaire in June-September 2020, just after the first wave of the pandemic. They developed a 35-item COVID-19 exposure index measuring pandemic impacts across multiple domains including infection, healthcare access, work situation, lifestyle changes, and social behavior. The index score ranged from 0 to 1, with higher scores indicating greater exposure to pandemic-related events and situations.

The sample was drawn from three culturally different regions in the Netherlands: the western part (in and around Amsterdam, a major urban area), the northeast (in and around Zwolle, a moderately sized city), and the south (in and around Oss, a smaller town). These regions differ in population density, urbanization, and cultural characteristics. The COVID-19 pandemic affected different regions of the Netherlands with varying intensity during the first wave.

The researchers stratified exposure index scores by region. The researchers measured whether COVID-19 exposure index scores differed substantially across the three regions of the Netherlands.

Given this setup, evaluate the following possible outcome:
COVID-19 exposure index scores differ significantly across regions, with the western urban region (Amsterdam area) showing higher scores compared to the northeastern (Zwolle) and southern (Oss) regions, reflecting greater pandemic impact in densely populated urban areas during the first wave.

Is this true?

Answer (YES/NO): NO